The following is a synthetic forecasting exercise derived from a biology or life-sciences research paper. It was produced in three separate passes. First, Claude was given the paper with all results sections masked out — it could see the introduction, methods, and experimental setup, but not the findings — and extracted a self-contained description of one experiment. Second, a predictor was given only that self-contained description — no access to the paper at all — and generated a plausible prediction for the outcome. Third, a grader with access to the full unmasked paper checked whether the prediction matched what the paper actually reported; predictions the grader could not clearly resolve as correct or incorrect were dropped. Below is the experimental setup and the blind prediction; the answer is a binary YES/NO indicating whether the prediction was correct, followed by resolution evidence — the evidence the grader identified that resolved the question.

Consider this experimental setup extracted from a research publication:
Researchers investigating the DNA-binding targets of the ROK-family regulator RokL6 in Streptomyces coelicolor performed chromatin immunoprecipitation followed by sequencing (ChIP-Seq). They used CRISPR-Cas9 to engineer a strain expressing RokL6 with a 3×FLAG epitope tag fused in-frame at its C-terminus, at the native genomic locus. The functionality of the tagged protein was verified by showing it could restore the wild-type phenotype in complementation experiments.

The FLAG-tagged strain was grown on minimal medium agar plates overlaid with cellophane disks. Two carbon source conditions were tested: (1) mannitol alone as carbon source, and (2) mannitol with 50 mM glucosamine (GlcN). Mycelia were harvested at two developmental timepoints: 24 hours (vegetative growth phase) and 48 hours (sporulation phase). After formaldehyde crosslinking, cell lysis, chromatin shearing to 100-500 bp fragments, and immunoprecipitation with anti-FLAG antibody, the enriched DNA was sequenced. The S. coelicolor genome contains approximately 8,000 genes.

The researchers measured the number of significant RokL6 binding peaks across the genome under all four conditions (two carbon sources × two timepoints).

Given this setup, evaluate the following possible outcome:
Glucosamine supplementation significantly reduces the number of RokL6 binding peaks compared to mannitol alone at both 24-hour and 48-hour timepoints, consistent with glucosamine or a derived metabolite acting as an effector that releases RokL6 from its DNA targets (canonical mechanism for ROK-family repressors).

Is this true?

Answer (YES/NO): NO